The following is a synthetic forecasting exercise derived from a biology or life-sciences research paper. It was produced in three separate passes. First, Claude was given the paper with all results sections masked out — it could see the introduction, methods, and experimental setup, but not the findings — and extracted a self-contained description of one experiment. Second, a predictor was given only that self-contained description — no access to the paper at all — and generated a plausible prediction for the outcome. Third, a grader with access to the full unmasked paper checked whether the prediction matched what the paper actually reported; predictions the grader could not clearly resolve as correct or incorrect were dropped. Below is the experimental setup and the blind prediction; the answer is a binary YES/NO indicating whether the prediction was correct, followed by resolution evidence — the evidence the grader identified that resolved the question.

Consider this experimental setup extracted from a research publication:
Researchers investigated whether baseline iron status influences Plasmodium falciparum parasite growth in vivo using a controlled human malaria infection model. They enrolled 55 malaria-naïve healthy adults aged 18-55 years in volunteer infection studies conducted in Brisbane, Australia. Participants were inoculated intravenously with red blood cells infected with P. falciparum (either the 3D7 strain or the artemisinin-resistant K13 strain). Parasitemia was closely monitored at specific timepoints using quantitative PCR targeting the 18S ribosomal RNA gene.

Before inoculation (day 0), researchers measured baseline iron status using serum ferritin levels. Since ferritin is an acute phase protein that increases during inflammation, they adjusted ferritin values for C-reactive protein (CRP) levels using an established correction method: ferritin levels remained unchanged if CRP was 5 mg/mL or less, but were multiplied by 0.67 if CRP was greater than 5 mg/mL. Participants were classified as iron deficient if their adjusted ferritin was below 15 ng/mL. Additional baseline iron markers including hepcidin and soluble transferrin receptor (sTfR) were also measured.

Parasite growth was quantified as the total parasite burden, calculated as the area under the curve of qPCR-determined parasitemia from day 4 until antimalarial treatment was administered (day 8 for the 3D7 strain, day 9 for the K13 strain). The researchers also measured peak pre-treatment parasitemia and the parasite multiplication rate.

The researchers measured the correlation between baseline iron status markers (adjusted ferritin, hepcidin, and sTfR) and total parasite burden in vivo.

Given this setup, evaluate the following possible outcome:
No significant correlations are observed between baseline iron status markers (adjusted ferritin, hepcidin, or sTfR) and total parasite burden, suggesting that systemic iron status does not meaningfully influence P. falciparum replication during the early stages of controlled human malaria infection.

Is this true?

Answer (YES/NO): YES